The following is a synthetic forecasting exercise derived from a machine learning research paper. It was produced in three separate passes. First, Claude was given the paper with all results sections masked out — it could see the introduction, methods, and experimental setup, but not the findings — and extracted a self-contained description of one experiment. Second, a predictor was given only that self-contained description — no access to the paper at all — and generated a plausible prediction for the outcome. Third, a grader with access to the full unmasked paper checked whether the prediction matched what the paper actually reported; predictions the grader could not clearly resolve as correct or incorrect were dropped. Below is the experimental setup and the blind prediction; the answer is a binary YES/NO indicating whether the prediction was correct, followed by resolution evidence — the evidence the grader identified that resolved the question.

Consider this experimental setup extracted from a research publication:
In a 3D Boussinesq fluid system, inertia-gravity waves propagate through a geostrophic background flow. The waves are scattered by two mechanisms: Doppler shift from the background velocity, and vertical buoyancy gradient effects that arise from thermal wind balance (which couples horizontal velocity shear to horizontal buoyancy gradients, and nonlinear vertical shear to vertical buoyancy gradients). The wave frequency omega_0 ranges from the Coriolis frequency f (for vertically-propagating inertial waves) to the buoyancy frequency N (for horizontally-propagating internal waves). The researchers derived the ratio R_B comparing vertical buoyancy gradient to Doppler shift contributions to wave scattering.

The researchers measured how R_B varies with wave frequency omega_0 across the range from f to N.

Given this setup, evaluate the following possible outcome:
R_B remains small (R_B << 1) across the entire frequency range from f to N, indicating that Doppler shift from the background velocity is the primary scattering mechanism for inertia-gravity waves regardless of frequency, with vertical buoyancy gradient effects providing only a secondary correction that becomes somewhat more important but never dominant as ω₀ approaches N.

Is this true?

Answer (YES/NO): NO